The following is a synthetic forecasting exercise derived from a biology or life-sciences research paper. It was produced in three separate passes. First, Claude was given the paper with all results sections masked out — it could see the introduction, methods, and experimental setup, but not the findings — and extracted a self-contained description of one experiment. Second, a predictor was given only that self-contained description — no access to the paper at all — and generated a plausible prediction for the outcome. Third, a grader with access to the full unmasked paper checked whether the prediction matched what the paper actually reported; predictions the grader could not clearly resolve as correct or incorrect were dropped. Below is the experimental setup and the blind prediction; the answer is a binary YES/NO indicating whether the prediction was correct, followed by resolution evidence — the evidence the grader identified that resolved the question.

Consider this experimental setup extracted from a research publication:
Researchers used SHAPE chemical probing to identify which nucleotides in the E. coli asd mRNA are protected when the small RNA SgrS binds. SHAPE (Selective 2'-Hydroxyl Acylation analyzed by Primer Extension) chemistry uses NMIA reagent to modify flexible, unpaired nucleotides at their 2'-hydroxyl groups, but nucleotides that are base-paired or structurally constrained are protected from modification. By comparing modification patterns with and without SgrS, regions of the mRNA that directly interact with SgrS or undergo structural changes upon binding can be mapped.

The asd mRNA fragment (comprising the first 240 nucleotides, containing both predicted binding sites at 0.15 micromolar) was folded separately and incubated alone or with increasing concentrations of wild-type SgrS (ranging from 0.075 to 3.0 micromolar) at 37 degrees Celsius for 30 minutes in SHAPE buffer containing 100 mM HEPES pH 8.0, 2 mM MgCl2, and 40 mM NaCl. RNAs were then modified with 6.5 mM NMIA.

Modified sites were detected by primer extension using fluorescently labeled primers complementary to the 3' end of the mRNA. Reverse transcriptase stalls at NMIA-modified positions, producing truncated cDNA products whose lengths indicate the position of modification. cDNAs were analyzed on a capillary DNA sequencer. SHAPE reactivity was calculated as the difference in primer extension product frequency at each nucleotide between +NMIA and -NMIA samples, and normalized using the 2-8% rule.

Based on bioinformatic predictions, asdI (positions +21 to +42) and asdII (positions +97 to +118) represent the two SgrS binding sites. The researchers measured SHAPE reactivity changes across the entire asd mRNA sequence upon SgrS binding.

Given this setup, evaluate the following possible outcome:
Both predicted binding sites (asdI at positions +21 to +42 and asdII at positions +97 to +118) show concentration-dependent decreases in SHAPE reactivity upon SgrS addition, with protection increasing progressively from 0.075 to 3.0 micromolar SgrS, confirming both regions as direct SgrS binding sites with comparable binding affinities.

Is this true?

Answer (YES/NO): NO